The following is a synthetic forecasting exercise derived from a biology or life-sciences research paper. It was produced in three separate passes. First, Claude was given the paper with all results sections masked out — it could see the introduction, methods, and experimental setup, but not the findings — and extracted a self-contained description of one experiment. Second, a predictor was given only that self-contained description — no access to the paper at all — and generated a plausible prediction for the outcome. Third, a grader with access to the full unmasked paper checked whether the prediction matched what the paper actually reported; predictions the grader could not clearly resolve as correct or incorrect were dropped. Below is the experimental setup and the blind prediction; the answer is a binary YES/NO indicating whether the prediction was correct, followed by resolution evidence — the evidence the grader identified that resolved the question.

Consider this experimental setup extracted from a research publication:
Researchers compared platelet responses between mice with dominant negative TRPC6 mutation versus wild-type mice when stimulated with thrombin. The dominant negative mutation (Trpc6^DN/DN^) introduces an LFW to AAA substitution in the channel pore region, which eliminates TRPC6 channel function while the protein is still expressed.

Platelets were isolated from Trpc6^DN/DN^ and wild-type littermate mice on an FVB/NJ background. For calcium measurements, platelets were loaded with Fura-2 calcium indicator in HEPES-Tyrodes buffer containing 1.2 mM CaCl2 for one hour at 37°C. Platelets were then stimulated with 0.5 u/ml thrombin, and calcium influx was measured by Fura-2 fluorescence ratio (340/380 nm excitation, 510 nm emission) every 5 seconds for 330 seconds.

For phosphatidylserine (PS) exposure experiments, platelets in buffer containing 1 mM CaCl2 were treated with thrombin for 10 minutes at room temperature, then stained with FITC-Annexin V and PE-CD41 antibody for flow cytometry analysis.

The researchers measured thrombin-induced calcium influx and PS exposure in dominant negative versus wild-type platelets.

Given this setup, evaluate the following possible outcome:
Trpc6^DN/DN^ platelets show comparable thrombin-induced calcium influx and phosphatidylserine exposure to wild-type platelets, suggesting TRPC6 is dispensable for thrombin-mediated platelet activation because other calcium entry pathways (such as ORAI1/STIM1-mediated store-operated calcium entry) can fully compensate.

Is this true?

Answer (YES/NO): YES